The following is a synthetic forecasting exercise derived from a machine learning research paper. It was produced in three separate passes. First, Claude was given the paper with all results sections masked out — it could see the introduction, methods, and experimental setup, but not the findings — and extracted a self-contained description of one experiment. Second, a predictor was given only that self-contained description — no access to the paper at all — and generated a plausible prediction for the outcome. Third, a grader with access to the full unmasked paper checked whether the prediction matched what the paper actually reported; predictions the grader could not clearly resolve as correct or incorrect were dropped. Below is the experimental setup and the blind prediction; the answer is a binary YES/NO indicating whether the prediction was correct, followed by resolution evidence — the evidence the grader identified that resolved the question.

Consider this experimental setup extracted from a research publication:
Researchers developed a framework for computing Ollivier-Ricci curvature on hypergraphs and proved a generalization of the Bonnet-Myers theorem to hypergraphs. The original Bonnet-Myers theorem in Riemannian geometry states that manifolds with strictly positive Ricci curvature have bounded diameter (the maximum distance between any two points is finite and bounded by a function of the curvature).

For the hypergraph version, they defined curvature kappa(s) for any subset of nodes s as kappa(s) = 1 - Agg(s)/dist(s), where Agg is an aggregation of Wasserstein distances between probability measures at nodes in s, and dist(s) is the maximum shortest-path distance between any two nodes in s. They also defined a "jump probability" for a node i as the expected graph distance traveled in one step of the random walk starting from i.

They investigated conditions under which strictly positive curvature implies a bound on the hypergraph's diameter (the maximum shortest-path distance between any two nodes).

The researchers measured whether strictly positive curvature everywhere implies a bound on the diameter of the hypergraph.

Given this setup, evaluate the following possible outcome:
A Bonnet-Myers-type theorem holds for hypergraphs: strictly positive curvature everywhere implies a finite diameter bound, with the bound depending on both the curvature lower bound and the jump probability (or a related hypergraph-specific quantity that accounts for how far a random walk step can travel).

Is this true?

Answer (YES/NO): YES